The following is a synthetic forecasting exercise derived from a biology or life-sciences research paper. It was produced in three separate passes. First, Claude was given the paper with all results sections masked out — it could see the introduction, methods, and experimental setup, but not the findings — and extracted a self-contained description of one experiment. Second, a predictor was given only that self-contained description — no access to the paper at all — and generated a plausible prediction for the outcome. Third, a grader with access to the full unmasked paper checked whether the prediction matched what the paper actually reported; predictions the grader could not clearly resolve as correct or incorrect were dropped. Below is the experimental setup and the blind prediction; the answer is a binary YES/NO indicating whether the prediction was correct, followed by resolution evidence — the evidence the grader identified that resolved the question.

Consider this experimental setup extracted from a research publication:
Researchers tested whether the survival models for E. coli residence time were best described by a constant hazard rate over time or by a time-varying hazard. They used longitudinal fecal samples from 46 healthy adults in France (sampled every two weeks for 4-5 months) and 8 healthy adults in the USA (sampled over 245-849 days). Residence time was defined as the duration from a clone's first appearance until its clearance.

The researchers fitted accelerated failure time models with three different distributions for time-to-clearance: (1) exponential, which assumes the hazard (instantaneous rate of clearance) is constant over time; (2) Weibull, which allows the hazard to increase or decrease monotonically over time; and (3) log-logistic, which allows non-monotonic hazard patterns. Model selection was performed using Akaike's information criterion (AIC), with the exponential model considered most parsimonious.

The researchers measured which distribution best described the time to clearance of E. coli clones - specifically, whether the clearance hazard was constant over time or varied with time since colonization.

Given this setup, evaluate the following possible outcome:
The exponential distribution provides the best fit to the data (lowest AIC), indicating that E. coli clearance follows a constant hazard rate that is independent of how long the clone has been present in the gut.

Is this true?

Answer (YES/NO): YES